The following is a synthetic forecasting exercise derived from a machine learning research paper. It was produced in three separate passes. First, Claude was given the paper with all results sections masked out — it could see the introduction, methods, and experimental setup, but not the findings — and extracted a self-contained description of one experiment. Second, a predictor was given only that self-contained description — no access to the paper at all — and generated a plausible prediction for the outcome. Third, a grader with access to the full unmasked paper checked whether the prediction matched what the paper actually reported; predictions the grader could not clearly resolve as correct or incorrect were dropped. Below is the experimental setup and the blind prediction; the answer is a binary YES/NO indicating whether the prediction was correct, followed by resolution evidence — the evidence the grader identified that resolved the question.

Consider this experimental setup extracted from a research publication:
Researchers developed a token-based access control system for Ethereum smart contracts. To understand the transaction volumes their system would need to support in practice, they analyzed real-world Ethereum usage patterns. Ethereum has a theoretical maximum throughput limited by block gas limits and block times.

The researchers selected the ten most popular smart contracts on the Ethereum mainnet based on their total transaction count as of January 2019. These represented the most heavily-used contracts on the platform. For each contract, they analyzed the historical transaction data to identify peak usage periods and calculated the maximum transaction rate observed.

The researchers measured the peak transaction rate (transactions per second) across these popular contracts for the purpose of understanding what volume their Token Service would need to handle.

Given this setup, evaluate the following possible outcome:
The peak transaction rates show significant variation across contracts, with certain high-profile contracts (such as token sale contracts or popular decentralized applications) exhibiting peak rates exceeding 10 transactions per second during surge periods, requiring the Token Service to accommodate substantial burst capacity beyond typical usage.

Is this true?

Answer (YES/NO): YES